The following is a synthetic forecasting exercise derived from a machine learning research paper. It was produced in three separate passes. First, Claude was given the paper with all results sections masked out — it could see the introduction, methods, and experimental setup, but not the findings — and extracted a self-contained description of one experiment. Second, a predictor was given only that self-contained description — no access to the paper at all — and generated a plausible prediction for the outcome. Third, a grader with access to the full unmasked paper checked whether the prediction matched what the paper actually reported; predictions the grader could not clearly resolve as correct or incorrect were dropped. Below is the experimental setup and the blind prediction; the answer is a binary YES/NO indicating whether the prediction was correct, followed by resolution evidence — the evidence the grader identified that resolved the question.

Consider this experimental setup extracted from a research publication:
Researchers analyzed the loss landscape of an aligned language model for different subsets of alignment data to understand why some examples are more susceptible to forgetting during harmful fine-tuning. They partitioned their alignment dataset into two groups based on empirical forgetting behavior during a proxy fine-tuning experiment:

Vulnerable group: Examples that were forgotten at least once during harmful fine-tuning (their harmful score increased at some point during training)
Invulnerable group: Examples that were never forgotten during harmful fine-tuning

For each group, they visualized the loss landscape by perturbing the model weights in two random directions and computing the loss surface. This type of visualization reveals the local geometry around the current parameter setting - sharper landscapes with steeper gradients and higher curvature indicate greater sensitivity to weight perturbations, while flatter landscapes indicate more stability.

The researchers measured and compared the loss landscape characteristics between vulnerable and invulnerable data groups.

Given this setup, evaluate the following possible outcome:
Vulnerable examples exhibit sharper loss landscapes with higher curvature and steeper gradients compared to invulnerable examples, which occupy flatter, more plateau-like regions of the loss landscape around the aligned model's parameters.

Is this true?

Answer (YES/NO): YES